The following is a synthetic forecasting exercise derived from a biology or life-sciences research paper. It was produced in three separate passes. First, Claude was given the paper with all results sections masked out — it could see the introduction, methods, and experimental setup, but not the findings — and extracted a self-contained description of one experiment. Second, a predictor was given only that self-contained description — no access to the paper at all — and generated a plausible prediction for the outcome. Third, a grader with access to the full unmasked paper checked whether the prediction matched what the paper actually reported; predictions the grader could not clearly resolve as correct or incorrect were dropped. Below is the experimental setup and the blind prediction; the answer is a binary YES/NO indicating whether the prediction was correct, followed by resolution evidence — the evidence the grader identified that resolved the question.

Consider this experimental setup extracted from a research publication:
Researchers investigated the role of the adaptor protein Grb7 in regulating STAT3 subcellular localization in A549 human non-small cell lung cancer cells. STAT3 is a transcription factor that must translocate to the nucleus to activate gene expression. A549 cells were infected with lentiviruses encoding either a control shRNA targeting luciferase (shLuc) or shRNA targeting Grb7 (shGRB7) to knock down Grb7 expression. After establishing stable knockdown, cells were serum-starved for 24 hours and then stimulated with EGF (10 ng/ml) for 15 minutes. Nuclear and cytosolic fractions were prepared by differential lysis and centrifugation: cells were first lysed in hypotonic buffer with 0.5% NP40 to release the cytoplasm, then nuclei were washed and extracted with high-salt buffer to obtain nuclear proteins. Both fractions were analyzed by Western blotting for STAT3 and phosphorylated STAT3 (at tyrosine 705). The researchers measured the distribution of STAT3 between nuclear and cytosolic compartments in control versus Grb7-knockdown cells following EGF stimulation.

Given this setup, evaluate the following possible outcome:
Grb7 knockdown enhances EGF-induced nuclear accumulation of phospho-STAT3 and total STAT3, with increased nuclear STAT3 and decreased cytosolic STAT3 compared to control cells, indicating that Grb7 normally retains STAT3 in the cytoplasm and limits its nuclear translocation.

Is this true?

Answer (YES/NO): NO